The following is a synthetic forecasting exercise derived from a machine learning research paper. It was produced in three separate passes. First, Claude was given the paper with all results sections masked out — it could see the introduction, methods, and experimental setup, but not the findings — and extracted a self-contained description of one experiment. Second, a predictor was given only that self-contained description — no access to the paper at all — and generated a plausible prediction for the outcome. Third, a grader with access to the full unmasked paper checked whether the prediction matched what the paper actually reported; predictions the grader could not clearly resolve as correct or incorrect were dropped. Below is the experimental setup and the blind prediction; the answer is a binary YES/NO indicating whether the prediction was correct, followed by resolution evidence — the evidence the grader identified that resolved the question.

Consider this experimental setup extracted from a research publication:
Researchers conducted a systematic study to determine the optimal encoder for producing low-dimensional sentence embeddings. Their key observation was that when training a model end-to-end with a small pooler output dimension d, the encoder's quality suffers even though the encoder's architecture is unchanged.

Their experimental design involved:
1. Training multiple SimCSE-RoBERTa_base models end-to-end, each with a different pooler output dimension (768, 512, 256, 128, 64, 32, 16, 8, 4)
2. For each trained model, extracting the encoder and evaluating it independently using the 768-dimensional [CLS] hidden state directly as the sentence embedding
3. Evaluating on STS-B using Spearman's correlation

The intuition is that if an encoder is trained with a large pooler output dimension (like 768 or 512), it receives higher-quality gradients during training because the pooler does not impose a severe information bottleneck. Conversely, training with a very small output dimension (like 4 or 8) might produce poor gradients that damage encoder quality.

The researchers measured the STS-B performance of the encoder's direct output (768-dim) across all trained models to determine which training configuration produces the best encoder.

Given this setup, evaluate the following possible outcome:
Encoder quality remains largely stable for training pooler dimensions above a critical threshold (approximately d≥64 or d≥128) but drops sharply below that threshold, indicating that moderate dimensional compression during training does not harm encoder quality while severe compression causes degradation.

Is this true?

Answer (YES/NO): NO